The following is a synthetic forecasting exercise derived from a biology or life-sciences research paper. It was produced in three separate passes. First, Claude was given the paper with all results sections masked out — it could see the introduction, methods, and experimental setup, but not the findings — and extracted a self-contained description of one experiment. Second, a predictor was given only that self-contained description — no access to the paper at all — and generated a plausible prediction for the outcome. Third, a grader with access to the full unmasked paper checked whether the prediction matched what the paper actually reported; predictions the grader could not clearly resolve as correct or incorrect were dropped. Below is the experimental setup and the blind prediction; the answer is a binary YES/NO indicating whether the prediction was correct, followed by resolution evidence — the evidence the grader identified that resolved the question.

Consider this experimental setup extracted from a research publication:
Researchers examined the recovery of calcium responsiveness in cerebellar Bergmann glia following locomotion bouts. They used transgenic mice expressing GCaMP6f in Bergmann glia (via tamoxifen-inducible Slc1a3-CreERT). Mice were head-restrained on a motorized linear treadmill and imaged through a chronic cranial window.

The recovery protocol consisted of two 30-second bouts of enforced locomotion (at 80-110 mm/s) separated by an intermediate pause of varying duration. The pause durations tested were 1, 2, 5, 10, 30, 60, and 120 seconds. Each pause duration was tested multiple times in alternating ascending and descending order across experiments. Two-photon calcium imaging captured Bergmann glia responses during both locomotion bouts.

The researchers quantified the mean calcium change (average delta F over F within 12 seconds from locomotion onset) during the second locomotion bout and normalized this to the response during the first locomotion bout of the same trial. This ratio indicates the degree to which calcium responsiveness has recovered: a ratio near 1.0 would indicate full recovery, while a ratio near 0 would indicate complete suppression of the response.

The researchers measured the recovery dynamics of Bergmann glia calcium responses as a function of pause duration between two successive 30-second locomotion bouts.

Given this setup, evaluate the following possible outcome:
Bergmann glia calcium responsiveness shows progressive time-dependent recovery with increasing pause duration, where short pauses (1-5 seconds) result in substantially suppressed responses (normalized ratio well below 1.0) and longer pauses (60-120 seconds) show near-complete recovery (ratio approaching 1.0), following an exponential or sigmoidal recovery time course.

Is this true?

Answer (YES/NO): YES